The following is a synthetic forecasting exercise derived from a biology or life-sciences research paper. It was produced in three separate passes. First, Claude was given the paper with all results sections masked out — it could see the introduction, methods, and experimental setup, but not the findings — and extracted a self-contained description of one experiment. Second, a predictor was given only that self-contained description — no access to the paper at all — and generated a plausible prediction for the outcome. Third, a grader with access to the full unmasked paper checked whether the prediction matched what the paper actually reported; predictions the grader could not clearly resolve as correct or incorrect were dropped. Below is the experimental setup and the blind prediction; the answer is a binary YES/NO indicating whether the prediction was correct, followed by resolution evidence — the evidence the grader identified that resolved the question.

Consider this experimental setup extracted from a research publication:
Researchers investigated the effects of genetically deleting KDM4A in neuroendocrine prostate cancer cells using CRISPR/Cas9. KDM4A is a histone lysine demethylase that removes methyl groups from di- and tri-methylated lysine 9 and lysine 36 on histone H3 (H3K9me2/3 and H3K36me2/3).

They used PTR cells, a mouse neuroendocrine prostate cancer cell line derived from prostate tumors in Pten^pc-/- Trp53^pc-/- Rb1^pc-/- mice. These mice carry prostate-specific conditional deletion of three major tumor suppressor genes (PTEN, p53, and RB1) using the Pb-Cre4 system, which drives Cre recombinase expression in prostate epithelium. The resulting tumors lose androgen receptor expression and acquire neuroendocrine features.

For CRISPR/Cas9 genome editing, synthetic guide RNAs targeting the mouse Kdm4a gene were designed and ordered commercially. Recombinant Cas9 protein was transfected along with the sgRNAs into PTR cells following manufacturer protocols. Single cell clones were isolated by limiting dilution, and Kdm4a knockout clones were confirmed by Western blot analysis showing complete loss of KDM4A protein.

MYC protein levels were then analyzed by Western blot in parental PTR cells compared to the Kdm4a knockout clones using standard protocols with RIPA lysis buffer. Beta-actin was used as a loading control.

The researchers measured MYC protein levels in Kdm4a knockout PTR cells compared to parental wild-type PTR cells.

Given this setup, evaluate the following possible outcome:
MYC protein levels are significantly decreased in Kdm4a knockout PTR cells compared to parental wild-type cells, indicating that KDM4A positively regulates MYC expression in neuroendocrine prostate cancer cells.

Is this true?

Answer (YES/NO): YES